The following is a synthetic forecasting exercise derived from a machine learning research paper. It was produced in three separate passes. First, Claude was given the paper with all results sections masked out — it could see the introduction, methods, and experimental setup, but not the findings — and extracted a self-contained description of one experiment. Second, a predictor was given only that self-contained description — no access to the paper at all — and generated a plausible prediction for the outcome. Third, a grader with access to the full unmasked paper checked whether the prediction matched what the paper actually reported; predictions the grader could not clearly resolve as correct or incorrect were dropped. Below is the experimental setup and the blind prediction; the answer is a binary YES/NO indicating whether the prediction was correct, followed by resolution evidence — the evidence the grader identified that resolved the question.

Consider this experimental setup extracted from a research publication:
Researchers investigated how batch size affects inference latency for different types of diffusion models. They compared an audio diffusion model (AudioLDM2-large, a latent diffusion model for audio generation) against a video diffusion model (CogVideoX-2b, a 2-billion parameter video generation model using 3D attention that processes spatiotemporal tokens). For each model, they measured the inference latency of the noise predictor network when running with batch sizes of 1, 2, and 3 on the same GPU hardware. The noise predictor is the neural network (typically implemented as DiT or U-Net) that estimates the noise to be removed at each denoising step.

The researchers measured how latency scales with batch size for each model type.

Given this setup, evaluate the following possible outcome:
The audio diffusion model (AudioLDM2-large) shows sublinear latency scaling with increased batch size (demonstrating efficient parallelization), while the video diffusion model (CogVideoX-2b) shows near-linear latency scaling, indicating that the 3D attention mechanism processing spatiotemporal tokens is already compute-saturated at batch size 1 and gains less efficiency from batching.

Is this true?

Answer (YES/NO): YES